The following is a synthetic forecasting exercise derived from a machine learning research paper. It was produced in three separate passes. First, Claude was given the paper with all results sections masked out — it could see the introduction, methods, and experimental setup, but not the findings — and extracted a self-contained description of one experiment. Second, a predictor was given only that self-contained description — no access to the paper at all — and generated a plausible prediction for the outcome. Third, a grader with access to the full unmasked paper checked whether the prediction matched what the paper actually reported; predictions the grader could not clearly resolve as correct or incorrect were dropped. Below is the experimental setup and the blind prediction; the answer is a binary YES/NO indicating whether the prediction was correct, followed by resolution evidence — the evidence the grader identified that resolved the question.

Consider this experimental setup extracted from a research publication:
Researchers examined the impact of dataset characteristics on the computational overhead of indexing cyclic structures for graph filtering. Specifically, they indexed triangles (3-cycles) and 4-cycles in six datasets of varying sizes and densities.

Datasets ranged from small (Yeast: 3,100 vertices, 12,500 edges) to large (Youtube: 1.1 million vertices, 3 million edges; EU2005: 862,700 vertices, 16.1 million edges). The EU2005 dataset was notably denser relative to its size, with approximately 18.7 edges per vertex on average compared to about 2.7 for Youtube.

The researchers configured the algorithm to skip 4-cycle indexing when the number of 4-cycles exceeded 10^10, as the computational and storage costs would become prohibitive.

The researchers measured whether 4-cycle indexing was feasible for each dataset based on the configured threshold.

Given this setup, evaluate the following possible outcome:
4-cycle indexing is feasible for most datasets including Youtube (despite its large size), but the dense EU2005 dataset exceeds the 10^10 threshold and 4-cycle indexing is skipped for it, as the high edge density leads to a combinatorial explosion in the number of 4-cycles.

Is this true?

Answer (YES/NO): YES